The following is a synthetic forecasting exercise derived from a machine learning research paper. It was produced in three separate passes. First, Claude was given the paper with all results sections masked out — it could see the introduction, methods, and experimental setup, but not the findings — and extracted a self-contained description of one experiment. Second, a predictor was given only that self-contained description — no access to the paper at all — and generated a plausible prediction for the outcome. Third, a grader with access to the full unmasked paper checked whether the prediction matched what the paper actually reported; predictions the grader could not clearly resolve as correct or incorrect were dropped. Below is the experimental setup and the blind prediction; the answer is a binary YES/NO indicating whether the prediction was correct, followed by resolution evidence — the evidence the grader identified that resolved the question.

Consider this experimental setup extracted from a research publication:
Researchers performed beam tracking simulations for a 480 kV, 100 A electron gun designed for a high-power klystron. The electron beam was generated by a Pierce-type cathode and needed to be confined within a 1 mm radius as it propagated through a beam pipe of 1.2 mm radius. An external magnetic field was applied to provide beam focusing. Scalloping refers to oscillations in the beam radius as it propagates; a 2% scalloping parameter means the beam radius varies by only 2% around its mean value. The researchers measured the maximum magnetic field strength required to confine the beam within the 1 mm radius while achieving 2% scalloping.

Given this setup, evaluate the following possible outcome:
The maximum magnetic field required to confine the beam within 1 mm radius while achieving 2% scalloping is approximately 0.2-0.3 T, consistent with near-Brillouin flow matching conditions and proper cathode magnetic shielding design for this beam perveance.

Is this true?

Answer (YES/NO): NO